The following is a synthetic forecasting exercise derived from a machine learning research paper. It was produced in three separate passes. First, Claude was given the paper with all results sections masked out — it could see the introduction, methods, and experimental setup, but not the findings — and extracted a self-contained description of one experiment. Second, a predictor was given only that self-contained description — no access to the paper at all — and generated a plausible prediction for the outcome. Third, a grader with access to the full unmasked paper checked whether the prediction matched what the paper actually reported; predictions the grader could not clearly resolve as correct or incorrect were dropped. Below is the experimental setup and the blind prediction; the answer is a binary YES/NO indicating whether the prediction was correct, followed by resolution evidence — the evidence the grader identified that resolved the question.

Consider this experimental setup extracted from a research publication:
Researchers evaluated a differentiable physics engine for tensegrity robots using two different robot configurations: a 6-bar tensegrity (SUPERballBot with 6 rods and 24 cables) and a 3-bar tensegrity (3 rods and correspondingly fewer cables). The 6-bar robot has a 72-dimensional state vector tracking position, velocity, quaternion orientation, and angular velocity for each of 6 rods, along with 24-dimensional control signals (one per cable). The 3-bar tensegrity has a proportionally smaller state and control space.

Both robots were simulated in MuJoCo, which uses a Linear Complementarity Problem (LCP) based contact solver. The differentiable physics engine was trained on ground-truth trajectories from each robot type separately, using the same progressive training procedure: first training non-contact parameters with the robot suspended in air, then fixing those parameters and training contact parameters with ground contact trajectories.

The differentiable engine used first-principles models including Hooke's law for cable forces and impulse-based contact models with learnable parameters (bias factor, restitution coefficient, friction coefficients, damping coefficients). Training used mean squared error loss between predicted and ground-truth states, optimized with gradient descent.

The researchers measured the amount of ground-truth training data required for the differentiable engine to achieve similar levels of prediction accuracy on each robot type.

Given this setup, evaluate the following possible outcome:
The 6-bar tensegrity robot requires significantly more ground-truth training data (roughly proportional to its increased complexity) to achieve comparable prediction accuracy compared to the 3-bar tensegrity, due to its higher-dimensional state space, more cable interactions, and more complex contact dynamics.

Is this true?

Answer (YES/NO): NO